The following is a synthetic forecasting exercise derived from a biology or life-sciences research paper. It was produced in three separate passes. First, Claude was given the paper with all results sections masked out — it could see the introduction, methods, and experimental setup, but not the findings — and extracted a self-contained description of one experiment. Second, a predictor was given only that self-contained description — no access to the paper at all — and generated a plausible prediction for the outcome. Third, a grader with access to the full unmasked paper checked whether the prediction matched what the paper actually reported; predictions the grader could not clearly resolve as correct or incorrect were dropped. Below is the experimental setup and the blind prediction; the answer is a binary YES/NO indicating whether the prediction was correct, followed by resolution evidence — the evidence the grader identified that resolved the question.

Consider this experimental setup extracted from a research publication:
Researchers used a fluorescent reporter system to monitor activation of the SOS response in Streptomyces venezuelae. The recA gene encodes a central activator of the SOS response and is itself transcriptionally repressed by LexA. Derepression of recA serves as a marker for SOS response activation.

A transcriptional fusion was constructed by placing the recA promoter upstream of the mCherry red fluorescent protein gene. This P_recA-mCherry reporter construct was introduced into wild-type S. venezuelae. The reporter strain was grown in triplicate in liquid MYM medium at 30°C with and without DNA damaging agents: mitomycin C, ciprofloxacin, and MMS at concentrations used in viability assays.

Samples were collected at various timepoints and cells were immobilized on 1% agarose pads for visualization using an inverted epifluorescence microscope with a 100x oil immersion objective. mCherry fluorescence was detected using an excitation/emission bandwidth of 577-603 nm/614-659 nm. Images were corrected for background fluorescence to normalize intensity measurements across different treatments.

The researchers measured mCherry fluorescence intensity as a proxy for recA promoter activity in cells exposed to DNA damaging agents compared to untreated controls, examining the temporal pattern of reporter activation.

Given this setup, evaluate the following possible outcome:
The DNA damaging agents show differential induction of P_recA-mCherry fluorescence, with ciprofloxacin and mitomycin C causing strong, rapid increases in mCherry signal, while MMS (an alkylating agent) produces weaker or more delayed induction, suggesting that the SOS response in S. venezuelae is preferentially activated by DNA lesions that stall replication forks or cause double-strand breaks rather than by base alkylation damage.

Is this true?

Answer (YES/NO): NO